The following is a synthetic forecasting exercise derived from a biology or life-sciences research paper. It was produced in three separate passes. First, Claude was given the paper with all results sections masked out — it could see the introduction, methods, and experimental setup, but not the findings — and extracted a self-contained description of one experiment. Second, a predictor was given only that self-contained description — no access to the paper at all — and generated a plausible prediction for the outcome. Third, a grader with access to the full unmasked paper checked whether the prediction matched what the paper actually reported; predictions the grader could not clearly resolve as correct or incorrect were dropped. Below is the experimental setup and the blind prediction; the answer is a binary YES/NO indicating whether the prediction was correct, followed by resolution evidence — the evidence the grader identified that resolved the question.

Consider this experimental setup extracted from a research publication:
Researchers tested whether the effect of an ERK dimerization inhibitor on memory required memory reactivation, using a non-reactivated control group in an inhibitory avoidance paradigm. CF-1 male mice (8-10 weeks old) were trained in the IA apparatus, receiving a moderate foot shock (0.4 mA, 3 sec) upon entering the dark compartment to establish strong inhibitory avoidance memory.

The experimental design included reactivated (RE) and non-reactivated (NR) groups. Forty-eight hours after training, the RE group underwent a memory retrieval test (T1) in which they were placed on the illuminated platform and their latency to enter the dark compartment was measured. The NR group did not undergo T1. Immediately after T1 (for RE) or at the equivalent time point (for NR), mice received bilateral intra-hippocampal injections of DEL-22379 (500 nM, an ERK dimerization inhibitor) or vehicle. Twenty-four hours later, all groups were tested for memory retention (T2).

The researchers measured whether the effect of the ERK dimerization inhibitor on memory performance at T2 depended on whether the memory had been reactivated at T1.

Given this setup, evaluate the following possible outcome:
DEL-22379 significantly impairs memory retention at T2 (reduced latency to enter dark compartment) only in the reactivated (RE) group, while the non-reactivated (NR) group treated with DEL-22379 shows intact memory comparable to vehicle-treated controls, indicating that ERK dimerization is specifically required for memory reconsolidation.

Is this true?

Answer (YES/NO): YES